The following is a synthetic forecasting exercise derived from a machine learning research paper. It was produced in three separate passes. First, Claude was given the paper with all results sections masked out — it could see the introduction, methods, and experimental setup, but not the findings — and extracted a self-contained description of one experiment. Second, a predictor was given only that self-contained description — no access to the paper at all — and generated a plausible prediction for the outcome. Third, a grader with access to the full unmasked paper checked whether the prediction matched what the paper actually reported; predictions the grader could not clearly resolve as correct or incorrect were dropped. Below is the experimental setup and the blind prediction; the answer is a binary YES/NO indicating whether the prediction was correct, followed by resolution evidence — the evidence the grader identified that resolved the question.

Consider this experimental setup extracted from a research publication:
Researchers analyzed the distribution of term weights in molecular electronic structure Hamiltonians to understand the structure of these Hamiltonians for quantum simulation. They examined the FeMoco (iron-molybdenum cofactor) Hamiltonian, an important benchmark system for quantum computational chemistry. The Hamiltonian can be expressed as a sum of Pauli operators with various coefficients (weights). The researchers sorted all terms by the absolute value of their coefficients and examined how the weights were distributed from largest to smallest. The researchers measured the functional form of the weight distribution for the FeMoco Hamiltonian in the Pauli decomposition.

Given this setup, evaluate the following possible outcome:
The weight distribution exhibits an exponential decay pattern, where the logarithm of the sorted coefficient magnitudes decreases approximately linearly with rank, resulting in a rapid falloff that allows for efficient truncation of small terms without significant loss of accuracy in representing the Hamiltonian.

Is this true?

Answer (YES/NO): NO